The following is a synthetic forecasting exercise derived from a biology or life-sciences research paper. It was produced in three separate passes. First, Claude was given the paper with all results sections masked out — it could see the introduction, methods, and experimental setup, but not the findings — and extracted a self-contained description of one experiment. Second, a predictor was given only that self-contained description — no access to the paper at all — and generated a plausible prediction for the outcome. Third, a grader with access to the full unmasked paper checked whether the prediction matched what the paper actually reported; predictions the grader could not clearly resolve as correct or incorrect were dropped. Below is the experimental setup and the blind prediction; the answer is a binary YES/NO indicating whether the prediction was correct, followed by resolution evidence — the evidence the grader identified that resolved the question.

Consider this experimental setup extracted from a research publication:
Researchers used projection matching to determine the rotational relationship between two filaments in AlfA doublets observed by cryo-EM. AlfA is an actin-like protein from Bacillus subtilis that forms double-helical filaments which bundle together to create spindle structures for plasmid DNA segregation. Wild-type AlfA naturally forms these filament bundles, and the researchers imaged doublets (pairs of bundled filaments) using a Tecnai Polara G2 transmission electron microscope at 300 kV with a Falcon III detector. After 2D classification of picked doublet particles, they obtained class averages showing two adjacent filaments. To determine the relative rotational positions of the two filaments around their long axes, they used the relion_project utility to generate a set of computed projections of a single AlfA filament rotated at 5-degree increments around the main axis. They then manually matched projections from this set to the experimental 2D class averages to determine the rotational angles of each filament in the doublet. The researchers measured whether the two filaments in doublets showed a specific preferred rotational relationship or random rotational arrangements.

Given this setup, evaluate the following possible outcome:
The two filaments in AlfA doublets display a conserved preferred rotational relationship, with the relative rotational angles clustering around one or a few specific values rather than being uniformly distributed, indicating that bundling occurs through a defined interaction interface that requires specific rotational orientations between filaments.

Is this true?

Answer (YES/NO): YES